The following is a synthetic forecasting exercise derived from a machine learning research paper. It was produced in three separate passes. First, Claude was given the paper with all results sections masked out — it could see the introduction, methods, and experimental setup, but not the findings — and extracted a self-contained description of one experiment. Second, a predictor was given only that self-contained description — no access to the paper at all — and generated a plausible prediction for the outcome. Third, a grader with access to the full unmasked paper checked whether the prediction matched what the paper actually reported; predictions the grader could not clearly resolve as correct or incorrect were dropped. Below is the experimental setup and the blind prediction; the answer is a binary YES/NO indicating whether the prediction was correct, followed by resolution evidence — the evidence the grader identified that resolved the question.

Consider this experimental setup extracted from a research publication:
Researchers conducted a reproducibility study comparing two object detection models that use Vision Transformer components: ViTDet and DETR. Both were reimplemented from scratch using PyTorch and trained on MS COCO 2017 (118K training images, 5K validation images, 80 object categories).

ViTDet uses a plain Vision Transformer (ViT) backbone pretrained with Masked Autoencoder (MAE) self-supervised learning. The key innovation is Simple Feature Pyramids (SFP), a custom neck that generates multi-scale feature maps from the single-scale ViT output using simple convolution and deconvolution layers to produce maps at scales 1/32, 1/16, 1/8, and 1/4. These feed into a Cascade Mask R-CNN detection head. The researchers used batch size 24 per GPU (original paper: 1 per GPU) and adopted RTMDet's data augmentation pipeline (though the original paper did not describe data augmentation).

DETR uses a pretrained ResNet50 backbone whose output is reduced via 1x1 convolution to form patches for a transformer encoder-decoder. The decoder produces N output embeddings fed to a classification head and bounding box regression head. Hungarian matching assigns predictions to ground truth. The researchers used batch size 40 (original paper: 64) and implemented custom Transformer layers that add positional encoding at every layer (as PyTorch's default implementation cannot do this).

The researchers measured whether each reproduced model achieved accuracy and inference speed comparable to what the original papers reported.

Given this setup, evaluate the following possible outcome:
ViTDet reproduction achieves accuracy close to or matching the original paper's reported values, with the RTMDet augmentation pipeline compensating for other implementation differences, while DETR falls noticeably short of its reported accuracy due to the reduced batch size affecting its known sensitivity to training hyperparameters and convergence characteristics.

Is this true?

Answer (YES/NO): NO